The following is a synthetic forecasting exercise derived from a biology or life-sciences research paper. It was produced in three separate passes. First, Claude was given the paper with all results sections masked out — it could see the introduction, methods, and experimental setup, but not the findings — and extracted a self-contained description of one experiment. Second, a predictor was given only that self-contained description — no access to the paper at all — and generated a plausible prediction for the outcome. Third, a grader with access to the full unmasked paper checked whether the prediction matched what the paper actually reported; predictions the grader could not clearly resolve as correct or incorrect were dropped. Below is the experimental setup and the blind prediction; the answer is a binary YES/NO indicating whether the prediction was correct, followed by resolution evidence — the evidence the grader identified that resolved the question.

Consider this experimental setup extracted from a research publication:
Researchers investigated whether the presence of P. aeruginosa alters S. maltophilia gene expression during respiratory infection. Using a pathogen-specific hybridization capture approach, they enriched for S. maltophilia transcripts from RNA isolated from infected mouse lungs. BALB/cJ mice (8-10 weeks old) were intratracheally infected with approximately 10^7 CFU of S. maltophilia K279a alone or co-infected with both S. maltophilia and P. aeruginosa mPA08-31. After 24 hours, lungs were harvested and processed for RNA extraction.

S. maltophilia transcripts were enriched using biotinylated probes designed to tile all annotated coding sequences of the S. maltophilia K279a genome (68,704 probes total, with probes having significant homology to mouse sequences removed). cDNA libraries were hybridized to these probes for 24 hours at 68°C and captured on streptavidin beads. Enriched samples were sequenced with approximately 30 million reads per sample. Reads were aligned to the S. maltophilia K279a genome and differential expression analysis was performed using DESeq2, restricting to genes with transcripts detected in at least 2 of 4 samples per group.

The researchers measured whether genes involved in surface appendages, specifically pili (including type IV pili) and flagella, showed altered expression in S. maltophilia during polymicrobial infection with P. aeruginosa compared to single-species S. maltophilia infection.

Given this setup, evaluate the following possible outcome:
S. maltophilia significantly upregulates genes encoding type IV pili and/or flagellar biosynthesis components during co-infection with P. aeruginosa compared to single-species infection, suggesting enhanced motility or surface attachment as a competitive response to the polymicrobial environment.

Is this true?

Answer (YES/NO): YES